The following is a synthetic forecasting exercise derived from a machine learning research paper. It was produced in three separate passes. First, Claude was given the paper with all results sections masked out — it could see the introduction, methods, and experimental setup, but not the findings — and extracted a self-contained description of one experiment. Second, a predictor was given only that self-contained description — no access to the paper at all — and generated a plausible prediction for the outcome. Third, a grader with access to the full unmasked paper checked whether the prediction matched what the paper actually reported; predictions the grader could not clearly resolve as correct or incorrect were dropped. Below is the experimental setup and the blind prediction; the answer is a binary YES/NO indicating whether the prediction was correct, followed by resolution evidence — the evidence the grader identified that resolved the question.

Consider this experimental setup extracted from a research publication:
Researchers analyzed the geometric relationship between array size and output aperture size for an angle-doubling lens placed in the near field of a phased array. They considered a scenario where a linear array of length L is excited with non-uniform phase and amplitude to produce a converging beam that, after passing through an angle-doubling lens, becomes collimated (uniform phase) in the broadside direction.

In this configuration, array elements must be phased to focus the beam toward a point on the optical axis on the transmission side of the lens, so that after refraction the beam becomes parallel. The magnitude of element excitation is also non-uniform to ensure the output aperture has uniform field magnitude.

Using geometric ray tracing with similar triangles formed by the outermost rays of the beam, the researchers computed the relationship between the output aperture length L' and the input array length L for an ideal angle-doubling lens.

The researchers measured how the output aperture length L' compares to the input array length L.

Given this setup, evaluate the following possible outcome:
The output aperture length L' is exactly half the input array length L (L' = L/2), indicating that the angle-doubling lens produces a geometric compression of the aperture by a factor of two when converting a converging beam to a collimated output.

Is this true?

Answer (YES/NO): YES